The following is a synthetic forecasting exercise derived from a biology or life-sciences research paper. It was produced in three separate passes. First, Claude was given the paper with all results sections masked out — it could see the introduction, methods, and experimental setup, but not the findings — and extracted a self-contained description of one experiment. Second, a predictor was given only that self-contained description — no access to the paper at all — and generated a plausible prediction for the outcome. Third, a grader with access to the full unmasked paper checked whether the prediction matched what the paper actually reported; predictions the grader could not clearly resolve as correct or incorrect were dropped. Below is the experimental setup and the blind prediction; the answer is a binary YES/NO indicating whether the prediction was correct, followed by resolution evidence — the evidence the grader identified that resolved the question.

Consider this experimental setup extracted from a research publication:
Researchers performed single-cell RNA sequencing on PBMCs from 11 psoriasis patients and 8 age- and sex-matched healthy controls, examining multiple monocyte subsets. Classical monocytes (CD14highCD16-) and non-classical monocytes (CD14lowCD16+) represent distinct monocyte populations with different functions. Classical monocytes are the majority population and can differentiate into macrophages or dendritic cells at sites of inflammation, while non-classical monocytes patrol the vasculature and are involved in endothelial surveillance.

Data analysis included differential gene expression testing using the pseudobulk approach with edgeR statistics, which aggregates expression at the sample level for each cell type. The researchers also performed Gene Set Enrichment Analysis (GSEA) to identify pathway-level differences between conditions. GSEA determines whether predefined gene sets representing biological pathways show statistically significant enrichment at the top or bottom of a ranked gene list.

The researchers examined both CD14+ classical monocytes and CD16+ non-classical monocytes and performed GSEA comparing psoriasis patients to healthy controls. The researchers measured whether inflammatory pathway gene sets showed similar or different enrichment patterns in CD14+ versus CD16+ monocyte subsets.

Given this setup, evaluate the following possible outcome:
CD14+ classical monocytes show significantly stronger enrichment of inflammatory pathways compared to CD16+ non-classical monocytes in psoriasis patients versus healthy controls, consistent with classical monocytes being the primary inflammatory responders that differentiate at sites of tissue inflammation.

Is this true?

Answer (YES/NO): NO